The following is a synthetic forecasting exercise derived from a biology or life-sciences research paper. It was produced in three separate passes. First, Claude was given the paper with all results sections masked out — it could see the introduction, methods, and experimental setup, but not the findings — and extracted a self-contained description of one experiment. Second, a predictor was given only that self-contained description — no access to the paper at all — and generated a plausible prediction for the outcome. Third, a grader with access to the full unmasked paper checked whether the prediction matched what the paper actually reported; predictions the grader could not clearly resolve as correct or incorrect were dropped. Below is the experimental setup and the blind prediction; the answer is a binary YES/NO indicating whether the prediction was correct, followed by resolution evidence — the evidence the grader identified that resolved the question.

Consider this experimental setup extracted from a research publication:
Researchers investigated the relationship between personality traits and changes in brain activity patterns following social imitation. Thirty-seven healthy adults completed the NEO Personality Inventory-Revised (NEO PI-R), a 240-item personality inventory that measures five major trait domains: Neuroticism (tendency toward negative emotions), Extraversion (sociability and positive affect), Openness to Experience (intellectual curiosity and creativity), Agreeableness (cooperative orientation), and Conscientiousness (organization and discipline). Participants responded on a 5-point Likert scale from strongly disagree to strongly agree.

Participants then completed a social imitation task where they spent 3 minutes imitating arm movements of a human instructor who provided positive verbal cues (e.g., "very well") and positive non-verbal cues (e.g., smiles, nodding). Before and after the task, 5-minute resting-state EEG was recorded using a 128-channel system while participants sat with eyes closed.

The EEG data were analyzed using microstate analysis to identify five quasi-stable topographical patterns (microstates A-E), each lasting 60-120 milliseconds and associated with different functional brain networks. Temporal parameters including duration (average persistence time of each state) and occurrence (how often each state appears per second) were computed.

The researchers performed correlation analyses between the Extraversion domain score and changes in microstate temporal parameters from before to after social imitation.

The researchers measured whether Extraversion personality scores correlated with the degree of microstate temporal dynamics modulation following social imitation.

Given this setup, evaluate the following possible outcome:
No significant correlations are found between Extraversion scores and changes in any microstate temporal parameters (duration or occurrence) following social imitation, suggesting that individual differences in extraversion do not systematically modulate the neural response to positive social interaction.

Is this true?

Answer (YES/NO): NO